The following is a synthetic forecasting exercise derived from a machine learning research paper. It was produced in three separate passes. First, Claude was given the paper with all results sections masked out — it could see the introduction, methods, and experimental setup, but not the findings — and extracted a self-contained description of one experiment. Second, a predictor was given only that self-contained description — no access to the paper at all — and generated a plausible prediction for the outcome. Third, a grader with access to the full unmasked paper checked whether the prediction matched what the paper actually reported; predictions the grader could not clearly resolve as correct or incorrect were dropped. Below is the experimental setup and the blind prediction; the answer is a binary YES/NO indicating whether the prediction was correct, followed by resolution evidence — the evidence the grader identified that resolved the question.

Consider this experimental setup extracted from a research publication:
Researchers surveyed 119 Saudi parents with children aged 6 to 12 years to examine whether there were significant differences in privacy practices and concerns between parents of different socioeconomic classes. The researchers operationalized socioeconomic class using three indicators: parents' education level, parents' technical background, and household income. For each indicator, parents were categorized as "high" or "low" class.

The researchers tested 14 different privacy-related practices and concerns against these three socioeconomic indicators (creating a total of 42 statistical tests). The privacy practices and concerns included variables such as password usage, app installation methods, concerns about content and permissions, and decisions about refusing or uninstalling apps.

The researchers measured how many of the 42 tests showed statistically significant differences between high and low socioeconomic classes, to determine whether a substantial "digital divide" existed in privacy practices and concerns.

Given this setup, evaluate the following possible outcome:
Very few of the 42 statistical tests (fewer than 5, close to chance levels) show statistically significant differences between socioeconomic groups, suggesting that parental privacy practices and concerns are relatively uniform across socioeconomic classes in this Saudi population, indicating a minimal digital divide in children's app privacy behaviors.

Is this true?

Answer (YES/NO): NO